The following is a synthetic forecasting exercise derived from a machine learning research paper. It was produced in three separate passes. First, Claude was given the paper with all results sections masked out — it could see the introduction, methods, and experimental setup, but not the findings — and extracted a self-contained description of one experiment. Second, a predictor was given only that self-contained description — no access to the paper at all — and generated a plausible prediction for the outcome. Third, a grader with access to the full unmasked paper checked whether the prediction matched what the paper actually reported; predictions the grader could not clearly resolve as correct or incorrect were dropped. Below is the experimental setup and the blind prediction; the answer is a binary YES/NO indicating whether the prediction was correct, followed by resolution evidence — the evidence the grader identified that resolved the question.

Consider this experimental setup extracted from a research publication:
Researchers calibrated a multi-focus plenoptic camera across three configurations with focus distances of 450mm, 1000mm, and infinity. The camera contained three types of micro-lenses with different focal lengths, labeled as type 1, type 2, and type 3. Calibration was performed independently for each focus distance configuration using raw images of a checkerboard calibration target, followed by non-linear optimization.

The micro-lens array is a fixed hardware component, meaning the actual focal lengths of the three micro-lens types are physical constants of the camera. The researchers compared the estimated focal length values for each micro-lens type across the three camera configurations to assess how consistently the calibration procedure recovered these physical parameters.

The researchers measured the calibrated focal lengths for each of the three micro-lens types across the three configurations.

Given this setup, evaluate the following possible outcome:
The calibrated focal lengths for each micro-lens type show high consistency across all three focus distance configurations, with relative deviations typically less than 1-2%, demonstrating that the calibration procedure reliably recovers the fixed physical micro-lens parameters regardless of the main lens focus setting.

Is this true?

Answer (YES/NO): NO